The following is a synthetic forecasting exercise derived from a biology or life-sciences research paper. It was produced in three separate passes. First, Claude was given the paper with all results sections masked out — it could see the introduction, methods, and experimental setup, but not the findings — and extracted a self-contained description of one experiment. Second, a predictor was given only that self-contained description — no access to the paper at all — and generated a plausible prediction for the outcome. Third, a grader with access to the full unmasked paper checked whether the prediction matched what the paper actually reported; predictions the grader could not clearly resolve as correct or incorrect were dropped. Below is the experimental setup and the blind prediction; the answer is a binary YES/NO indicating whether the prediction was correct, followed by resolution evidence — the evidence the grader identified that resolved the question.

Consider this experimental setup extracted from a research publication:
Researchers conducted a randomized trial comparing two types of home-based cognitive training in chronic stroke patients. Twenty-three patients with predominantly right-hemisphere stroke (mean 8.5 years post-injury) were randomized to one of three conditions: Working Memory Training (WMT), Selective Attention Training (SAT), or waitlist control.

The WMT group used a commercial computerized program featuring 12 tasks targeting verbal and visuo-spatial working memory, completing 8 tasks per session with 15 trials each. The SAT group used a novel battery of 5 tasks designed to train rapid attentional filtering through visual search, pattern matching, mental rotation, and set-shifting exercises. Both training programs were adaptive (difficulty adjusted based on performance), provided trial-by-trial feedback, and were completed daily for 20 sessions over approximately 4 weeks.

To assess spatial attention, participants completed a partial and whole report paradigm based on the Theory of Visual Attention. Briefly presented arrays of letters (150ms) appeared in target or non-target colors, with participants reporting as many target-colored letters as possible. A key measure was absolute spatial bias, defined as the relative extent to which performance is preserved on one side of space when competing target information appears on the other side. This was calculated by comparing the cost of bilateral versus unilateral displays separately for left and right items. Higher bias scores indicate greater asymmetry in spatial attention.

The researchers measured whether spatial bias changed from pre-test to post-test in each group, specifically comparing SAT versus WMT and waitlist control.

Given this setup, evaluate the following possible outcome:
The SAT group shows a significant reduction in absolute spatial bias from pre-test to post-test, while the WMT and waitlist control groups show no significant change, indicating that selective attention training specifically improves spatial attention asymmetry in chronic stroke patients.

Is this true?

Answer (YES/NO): YES